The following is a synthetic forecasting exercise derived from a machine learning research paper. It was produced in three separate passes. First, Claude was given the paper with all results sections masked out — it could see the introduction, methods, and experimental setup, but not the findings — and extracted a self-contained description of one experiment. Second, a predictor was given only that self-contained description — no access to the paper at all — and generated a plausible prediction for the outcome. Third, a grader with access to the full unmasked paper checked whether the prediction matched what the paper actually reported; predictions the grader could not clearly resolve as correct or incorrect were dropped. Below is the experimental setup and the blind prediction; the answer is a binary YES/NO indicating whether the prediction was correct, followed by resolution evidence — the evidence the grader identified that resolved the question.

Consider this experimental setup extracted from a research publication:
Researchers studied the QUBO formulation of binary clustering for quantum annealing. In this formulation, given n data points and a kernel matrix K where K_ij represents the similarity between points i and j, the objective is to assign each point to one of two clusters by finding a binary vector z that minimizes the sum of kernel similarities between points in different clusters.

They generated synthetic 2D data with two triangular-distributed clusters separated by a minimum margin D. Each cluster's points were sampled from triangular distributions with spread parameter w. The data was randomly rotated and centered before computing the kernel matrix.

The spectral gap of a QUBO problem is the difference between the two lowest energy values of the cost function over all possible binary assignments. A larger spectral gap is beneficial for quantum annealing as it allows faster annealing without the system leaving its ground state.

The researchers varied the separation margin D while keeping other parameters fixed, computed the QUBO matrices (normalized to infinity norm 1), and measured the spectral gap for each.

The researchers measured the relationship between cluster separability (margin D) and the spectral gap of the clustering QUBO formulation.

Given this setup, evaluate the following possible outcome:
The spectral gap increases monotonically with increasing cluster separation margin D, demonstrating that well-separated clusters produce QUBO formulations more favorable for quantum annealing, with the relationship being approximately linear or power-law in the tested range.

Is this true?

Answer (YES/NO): YES